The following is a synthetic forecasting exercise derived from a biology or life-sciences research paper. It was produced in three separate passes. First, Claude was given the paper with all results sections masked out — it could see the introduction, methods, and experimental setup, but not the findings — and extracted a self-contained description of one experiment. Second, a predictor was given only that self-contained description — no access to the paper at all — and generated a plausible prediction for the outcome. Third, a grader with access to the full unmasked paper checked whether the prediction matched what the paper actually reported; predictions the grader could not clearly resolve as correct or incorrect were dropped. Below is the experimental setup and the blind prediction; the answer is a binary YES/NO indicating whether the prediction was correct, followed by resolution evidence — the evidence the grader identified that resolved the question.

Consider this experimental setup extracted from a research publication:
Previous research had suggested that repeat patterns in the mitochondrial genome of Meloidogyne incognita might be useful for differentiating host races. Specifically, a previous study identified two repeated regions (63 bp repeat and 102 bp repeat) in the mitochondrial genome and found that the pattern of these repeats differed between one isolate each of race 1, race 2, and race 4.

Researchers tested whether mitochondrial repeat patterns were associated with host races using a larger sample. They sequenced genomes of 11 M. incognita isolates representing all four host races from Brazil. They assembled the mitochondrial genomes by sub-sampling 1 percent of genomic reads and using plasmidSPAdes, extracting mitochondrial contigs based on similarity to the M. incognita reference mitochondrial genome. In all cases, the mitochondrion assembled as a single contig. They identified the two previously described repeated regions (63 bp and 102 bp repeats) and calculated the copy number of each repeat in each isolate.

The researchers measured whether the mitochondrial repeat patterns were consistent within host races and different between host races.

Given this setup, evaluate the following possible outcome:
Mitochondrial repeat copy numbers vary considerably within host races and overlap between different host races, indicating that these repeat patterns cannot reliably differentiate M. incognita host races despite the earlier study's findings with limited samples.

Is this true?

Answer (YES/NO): YES